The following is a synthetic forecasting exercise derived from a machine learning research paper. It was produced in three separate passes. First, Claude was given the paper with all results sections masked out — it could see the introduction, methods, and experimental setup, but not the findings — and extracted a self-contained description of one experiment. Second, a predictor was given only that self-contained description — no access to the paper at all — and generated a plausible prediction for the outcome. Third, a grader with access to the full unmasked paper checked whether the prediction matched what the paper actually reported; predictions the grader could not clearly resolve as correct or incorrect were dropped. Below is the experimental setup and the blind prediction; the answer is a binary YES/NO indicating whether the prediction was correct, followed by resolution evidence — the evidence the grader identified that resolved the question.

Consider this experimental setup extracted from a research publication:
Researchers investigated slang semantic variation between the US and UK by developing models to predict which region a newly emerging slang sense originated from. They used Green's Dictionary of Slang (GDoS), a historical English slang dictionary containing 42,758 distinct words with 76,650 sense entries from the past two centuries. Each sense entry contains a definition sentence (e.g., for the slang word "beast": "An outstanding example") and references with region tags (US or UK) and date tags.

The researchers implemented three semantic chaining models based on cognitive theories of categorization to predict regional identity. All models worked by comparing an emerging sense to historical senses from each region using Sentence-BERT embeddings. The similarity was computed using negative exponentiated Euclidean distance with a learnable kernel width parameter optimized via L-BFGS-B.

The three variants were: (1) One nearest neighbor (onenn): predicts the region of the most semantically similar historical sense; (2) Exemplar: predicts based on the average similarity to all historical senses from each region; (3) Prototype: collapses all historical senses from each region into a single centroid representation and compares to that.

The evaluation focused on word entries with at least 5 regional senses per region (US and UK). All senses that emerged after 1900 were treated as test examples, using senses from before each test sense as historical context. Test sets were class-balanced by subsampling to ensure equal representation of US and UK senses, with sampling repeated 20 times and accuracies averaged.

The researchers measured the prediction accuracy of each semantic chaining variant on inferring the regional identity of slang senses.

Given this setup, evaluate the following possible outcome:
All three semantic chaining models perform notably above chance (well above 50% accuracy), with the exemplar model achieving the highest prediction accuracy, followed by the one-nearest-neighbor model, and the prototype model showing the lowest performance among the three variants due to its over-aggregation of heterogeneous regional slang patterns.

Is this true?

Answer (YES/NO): NO